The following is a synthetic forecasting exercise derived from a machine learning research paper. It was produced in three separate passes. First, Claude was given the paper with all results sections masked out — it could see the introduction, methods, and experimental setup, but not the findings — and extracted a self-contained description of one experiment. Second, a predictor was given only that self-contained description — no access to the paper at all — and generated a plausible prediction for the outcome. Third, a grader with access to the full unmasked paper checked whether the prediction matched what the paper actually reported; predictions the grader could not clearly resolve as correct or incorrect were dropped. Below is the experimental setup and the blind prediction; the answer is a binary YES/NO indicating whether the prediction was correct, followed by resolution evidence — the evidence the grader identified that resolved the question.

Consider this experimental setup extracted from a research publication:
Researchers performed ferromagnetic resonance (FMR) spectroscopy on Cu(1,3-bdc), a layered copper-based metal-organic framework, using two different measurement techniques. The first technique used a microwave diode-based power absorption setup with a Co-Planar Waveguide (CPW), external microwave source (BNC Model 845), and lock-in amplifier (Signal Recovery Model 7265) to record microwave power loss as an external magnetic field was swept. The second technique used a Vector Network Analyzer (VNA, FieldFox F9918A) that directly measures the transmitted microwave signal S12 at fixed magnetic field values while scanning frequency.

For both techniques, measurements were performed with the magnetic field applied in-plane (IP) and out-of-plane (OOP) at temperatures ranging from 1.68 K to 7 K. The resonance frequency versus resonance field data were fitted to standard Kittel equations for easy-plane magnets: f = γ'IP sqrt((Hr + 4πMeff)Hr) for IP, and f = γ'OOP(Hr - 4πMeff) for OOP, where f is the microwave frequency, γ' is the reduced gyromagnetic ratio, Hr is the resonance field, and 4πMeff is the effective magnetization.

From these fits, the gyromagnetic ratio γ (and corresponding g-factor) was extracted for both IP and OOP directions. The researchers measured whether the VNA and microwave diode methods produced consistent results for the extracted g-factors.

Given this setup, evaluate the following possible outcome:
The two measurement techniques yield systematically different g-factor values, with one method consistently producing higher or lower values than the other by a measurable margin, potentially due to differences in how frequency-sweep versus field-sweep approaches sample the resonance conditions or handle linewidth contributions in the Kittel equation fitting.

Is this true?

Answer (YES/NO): NO